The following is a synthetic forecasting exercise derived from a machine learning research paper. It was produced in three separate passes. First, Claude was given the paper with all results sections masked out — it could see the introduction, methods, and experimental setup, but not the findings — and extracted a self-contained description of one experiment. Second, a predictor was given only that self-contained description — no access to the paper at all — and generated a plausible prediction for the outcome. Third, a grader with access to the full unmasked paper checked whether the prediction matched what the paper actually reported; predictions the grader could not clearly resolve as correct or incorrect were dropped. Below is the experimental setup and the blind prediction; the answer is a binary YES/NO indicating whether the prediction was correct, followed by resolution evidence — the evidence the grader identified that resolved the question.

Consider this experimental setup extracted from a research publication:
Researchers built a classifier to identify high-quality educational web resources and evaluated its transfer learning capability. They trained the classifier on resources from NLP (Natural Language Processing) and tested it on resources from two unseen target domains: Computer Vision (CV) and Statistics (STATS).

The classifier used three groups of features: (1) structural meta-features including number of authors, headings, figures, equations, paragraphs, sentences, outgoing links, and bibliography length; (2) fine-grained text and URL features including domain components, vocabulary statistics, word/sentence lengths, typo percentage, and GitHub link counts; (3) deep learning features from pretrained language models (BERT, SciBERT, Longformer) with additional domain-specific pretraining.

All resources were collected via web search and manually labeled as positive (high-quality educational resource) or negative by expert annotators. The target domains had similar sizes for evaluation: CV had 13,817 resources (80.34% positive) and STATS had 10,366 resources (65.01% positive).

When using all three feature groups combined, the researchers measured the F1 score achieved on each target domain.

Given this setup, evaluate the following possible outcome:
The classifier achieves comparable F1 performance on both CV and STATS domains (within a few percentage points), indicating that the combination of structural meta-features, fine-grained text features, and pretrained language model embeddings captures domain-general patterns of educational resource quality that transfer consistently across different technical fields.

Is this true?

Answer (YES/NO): NO